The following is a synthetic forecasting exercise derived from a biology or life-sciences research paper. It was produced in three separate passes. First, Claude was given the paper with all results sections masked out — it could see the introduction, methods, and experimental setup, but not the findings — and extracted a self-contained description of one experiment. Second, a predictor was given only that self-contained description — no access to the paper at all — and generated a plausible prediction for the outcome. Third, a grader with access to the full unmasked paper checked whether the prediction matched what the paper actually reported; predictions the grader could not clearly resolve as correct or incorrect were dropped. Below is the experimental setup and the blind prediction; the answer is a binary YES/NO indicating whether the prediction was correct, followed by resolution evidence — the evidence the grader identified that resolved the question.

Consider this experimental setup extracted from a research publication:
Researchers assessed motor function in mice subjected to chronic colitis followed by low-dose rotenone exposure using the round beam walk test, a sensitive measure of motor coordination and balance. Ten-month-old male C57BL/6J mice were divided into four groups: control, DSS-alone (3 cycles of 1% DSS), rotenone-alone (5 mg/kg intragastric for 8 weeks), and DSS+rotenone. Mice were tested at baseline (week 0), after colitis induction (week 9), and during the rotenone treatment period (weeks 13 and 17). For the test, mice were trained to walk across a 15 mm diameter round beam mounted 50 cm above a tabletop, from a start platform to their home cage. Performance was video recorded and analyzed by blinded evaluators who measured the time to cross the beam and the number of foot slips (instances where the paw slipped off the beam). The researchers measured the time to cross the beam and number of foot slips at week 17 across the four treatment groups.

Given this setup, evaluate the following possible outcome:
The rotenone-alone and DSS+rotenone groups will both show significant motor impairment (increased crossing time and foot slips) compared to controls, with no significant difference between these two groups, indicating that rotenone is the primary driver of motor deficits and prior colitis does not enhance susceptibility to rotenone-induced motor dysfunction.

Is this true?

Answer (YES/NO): NO